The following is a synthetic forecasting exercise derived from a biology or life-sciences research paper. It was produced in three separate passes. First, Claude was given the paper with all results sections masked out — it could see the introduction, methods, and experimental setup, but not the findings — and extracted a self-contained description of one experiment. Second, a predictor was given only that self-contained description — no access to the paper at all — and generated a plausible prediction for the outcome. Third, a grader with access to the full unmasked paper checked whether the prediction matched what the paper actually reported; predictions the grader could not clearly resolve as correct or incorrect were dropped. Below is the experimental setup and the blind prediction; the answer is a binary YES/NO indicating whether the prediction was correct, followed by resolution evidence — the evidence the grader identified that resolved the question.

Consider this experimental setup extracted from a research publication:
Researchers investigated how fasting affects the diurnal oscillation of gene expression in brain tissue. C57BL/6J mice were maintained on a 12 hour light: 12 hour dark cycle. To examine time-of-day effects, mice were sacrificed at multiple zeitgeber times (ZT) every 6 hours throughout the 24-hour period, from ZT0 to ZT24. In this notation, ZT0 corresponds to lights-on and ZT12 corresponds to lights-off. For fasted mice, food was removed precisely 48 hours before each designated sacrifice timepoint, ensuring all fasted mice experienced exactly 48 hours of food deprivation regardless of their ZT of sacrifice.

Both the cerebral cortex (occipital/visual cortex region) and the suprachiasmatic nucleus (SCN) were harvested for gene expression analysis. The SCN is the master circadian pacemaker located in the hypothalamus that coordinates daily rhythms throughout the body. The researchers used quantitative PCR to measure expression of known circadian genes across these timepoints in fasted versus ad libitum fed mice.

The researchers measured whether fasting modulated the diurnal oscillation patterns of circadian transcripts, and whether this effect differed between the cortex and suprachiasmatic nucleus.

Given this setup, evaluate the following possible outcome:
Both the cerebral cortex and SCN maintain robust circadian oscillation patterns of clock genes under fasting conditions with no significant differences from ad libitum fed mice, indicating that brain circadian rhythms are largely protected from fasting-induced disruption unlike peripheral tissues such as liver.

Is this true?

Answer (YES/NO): NO